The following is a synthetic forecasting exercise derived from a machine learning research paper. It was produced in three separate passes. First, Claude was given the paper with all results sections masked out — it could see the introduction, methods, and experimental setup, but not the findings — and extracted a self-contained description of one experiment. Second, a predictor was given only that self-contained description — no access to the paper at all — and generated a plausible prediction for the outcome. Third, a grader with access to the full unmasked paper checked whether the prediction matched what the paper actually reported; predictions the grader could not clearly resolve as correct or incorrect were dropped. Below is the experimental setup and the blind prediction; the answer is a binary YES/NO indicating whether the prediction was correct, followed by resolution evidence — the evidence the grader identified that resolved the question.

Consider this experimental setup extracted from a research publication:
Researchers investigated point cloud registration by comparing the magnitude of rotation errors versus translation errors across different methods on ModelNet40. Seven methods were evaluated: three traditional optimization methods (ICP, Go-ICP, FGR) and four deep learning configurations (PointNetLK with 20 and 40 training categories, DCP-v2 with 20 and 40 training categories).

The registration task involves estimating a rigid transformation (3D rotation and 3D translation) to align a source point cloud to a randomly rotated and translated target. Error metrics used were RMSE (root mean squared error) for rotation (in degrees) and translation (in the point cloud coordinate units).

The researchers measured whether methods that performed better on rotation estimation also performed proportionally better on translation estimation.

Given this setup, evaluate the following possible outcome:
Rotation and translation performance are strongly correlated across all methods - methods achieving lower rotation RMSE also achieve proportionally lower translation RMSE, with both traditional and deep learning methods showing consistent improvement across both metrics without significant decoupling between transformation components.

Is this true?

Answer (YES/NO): YES